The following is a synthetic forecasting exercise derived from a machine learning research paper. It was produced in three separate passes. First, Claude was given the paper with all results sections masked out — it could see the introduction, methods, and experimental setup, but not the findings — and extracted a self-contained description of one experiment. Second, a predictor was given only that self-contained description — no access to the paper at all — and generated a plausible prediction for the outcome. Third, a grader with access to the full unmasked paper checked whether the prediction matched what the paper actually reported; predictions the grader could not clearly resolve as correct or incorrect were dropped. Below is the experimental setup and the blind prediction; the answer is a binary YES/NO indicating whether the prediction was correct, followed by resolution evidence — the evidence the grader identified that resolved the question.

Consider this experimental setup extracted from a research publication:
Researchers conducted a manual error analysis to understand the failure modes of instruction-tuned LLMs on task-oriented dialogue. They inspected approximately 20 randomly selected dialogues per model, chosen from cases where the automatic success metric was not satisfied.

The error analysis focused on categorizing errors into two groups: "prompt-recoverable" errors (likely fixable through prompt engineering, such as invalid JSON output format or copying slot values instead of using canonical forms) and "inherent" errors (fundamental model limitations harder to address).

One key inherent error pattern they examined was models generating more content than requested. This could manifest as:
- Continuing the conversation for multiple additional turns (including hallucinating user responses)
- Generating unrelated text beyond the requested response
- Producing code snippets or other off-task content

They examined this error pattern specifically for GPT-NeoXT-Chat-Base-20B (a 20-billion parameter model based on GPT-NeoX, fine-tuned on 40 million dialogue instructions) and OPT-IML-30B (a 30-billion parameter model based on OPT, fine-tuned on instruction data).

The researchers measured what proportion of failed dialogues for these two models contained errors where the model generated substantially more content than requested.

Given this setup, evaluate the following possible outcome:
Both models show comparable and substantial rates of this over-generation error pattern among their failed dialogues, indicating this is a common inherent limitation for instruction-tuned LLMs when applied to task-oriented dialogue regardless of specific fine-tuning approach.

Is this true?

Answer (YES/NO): NO